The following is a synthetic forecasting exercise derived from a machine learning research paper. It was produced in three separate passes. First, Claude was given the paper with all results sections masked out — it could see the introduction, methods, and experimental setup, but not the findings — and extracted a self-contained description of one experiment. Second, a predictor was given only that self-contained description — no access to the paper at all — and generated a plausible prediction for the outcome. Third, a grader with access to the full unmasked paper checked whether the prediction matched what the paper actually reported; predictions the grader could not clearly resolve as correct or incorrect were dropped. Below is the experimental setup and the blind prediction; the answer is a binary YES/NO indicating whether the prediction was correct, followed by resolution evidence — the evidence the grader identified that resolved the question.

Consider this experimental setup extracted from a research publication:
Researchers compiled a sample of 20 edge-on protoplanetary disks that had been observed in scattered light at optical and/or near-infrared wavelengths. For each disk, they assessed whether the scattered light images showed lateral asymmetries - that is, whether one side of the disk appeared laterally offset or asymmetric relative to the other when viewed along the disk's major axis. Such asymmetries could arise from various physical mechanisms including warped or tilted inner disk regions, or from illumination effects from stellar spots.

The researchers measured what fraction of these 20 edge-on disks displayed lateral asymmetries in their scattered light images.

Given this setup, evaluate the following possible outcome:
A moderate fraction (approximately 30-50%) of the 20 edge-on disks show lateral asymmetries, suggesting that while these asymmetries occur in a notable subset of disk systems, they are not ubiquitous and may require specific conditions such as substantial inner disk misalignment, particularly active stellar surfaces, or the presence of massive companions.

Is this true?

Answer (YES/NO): NO